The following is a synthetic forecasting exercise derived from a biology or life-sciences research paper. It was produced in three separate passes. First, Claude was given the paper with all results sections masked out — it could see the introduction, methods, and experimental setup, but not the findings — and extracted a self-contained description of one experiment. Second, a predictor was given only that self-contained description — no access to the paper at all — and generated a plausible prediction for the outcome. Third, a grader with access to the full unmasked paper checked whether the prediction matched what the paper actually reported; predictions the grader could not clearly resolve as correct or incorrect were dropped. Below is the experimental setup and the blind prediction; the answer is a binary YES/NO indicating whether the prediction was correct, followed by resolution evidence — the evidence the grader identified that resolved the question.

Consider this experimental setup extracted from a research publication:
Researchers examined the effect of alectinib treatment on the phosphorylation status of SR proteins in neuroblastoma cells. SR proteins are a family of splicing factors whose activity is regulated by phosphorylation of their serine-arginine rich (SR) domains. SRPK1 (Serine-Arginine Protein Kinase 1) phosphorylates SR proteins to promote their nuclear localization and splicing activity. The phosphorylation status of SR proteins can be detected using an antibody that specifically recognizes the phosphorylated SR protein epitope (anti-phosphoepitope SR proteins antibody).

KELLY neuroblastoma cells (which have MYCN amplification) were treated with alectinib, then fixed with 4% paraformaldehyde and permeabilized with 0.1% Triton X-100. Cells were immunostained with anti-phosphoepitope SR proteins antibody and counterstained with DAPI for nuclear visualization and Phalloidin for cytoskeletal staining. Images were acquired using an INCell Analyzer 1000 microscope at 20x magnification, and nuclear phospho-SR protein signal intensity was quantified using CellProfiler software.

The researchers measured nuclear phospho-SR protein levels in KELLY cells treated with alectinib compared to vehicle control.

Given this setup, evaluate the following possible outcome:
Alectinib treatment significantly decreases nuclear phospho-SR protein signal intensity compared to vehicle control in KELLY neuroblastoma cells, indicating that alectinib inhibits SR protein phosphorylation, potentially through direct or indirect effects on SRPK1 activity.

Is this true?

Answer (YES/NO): YES